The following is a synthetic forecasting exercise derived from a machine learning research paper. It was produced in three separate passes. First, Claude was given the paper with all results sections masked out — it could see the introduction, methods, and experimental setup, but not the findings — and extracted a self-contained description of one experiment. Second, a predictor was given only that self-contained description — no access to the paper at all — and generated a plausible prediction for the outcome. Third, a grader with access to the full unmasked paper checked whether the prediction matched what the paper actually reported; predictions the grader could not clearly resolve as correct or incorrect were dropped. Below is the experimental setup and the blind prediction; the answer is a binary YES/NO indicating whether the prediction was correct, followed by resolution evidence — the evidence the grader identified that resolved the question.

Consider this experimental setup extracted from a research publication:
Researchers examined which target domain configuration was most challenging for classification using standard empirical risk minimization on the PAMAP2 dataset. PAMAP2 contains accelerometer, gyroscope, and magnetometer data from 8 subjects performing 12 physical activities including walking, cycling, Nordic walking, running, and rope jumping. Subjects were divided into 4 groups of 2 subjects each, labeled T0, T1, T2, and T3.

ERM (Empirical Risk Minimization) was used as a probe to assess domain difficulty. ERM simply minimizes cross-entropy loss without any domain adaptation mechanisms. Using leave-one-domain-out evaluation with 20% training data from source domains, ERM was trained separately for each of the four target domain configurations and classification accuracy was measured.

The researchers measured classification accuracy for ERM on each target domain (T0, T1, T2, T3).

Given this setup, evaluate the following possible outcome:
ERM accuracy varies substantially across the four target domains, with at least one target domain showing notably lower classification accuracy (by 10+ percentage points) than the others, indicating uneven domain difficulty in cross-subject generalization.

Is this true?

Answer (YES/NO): YES